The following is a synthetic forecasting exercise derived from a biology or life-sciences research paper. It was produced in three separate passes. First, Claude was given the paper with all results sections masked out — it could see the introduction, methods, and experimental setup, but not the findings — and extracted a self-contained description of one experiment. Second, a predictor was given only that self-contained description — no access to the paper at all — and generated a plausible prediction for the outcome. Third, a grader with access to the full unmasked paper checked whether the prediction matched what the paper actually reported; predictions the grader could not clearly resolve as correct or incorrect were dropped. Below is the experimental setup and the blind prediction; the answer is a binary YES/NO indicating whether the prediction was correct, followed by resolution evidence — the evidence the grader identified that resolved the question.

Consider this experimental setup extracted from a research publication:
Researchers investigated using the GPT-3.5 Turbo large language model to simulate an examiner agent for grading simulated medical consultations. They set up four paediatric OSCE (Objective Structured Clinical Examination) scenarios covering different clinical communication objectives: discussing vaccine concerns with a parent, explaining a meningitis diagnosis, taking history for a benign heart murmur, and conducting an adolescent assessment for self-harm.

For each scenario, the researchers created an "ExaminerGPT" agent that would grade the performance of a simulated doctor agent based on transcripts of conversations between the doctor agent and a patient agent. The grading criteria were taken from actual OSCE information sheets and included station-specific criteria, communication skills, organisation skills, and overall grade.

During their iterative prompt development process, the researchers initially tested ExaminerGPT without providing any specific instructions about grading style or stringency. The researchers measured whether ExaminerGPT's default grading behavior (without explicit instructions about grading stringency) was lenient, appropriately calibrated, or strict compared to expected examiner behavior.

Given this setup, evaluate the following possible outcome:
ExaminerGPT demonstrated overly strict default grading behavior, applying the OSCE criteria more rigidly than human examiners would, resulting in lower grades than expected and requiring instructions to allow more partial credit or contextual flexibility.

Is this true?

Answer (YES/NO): NO